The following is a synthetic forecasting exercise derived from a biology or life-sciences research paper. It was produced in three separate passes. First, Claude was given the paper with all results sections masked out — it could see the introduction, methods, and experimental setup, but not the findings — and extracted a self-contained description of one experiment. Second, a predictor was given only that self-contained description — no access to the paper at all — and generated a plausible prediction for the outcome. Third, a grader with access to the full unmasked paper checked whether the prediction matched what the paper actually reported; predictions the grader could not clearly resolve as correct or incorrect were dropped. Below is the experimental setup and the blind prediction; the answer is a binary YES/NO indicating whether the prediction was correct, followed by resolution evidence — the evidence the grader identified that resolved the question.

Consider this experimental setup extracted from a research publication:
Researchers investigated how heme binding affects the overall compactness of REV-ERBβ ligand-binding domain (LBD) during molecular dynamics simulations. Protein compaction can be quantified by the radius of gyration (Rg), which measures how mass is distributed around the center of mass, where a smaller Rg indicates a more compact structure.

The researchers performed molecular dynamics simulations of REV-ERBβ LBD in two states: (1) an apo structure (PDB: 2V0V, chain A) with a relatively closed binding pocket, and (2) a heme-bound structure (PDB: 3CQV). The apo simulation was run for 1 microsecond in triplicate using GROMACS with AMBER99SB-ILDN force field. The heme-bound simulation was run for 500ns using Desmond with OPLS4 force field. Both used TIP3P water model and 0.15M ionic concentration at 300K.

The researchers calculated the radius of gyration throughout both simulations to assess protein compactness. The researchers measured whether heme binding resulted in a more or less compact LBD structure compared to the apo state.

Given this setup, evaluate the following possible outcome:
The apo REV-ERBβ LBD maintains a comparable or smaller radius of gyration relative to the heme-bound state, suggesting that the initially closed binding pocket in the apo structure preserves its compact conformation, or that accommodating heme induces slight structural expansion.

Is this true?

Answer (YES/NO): YES